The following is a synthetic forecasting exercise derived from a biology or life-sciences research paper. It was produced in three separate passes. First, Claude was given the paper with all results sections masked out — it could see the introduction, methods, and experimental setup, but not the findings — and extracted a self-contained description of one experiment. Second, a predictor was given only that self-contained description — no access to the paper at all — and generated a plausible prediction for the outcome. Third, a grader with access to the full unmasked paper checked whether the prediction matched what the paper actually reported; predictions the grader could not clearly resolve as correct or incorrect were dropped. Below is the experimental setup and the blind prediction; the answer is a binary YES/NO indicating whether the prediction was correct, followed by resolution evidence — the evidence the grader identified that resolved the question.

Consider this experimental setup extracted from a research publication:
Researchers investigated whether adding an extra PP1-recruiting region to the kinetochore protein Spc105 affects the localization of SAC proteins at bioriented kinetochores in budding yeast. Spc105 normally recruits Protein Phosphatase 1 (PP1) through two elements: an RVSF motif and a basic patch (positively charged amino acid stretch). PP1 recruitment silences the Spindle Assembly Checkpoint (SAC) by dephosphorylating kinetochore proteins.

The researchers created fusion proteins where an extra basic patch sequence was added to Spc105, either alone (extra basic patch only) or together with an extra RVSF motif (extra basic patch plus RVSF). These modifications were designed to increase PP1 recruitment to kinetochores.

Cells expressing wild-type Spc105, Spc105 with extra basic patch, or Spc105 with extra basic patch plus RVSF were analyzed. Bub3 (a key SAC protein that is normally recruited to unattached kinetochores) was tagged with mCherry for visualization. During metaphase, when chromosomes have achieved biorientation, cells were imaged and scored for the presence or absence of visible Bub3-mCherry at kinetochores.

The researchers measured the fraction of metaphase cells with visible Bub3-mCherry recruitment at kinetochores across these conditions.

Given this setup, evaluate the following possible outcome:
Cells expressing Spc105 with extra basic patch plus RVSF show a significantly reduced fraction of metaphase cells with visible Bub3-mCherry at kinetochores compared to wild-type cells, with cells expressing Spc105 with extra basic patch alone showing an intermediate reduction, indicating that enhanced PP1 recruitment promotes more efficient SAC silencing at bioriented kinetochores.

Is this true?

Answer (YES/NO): NO